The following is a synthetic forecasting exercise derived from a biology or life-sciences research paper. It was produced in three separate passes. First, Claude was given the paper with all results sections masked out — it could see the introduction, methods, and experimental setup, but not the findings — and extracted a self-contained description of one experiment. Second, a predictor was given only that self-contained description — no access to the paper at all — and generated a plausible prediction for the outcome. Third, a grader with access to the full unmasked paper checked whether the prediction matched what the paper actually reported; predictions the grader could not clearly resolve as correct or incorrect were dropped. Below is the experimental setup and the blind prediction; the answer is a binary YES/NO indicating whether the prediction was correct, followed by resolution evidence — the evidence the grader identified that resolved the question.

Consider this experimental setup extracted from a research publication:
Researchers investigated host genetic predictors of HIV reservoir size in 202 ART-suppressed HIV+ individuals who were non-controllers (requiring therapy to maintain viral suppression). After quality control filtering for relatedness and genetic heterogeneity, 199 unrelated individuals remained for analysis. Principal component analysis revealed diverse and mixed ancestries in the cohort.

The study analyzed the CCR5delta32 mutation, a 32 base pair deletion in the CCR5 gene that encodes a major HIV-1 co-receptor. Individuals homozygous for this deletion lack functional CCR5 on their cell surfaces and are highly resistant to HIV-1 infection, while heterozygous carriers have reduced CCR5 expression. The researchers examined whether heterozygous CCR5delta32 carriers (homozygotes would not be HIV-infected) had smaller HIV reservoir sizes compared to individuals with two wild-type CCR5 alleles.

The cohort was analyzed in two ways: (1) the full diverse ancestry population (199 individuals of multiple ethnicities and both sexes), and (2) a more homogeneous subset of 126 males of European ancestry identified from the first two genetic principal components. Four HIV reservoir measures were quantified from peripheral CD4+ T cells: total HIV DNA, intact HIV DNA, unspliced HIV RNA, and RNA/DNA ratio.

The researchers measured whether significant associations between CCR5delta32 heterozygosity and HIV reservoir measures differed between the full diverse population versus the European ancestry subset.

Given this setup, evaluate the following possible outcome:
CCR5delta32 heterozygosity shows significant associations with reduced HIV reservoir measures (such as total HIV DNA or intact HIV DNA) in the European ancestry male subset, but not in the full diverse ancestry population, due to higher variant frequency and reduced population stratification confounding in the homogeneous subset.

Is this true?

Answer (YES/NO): NO